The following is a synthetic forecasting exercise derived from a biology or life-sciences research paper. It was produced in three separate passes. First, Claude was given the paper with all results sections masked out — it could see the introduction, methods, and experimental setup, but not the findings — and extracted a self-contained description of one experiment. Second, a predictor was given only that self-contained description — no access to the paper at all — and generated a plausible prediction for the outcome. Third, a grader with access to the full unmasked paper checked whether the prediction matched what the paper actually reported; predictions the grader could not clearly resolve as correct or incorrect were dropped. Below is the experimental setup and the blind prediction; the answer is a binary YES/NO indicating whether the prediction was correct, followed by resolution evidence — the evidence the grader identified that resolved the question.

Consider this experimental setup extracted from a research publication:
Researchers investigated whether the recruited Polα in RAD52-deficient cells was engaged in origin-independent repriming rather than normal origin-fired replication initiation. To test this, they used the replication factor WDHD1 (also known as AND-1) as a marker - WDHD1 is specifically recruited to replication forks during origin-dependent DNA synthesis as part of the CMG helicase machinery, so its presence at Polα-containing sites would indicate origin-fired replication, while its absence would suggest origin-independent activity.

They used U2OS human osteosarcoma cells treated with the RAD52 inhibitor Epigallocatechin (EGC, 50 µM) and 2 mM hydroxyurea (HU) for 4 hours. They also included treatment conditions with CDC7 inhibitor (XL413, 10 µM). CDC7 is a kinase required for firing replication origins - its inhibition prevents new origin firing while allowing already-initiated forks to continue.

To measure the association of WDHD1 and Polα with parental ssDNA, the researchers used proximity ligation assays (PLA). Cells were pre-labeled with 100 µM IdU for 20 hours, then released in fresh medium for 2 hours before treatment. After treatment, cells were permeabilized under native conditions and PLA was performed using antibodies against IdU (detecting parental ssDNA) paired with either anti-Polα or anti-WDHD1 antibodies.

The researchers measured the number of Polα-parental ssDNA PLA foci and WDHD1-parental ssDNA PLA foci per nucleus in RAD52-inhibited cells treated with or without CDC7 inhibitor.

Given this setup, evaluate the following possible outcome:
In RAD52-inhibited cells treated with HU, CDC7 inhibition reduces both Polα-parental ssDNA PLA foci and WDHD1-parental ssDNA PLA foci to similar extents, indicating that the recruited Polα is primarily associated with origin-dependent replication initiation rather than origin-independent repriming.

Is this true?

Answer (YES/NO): NO